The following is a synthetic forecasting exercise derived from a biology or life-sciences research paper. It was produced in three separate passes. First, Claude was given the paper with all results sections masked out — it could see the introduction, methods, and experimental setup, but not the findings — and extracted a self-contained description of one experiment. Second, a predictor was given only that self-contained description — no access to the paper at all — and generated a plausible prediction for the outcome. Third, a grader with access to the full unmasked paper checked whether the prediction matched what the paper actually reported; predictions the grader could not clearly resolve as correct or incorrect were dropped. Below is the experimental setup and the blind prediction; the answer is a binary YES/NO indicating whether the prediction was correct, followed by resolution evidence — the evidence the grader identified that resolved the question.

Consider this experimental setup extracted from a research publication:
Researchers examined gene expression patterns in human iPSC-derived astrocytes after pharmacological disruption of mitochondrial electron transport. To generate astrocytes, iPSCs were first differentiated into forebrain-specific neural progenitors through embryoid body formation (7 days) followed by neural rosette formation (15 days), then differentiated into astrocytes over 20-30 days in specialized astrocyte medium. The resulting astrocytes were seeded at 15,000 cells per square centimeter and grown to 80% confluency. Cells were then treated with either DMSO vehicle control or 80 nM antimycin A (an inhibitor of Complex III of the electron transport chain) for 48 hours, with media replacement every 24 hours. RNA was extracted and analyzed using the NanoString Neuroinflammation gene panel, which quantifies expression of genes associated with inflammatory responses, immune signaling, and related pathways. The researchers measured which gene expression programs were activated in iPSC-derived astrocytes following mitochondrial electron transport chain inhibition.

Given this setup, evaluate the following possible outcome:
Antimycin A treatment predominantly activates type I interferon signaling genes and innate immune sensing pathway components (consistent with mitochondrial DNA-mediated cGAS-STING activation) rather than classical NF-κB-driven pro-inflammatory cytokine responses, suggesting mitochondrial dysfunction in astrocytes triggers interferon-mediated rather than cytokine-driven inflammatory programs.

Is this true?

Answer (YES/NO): NO